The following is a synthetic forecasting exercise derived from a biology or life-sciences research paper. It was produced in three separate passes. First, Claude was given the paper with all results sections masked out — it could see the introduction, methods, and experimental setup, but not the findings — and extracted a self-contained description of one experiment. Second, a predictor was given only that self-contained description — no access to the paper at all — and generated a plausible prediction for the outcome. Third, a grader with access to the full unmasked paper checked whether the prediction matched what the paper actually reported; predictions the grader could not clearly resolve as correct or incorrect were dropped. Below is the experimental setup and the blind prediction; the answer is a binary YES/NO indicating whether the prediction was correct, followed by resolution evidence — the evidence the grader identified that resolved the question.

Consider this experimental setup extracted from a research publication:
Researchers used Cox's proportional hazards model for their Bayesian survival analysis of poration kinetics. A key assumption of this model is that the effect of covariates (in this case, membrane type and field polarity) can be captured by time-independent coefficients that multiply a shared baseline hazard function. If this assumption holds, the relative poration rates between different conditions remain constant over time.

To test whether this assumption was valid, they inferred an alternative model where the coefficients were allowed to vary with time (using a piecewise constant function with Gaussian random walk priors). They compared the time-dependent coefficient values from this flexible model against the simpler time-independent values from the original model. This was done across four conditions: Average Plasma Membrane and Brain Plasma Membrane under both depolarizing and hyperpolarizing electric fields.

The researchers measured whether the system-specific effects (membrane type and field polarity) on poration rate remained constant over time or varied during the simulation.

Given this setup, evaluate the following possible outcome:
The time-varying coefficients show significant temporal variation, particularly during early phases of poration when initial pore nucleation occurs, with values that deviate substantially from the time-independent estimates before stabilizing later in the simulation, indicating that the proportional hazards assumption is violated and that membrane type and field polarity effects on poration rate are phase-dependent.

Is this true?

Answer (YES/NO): NO